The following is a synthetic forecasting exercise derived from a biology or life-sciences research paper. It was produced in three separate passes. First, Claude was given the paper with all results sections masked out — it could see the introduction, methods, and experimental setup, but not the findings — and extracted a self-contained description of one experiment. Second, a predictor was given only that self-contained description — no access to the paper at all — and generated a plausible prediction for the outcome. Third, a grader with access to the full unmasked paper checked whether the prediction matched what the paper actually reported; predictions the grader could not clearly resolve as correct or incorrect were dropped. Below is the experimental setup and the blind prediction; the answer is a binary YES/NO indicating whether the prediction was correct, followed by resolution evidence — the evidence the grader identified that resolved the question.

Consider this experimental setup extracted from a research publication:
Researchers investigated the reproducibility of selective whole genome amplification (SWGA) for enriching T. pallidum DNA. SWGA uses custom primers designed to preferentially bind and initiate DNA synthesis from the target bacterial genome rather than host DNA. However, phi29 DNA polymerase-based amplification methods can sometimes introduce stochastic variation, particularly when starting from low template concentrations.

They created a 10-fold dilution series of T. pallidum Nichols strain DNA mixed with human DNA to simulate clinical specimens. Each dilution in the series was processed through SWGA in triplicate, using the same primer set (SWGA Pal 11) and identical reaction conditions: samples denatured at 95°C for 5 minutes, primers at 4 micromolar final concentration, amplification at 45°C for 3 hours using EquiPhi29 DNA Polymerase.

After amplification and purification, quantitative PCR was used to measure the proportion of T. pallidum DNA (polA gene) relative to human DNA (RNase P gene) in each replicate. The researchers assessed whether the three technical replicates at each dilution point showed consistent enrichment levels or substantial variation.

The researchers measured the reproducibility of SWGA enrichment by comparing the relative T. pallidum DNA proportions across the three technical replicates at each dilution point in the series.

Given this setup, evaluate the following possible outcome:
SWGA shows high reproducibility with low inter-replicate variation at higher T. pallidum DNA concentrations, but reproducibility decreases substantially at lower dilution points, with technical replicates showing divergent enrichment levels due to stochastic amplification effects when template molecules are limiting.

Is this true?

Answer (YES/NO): YES